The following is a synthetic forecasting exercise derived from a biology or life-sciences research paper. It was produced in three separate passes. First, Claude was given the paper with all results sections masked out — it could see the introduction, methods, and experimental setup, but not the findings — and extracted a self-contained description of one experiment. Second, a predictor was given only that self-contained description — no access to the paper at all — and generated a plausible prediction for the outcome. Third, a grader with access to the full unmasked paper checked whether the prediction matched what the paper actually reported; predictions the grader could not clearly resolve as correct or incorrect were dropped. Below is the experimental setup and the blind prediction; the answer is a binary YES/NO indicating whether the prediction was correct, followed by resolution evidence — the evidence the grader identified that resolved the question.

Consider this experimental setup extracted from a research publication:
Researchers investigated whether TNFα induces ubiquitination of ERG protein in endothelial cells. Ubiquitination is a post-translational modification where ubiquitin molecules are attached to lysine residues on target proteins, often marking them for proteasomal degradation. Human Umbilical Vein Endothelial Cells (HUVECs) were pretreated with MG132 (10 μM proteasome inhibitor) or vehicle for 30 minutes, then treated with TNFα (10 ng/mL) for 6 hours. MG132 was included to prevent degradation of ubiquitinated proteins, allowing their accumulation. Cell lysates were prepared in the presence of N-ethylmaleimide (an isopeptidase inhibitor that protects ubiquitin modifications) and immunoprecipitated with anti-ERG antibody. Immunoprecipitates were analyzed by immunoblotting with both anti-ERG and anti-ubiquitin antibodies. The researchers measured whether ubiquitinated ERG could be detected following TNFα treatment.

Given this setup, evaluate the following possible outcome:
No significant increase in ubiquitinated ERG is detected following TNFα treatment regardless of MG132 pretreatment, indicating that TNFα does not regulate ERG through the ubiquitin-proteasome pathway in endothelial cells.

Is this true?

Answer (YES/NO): NO